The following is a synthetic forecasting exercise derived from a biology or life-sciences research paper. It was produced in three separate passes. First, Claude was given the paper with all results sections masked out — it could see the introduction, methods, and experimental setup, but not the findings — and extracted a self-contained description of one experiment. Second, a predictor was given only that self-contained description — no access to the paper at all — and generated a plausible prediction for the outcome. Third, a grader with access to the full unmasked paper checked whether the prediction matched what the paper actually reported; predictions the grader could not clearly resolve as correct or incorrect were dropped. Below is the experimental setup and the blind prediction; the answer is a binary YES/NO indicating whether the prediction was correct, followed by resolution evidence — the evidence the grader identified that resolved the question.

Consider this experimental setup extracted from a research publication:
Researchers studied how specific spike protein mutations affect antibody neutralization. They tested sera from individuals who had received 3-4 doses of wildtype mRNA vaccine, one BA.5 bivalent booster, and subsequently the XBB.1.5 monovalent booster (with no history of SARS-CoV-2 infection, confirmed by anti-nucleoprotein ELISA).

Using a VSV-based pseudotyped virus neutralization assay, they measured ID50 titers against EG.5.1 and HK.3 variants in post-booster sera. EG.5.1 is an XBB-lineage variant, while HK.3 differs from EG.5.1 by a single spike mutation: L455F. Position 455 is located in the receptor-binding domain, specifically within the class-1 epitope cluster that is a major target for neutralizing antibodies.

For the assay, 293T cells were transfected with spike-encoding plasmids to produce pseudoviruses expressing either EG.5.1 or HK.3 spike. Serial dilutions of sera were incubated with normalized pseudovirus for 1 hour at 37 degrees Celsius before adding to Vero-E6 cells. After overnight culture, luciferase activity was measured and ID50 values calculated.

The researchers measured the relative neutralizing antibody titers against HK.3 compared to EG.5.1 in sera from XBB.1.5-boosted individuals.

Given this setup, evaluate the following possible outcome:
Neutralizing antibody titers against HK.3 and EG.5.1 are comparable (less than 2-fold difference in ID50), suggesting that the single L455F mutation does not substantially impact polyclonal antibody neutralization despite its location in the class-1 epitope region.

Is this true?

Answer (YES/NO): YES